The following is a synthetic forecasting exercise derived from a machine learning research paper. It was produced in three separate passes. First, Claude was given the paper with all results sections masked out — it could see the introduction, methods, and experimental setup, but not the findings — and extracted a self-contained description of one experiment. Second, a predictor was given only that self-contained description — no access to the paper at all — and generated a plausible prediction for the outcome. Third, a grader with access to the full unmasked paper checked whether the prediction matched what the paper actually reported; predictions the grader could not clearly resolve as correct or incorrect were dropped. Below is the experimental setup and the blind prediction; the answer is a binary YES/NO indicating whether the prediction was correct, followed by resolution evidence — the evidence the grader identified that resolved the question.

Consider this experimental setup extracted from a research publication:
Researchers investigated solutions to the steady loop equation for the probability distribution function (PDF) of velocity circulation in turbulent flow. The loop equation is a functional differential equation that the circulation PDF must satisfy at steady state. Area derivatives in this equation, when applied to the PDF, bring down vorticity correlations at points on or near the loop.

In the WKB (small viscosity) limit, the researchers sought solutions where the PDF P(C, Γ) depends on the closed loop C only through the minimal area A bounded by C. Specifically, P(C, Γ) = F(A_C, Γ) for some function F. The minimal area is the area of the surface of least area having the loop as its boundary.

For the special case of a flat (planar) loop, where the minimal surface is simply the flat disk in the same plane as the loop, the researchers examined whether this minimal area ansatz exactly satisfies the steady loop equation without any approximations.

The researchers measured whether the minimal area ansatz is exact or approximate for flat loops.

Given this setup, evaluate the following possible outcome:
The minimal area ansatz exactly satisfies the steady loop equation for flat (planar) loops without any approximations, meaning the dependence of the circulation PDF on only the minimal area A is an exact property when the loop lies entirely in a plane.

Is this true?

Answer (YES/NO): YES